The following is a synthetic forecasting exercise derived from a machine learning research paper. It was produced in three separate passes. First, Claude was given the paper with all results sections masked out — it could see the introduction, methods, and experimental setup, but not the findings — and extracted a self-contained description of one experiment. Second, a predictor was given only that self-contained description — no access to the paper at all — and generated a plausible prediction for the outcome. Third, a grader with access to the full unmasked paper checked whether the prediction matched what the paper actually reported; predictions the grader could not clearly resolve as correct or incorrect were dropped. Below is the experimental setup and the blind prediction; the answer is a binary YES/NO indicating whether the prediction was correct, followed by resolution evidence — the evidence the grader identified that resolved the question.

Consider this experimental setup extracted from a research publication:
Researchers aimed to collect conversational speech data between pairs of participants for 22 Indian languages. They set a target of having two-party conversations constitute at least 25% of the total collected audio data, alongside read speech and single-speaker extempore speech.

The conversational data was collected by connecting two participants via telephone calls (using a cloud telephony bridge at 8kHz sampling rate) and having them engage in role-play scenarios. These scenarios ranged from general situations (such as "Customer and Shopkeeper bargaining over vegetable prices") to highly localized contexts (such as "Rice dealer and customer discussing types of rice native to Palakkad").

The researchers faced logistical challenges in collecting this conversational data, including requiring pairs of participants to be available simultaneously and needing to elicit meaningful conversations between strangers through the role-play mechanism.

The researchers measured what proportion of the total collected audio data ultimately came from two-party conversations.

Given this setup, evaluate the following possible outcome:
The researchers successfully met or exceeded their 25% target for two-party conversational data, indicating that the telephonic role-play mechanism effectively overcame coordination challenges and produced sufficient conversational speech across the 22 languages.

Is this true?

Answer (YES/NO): NO